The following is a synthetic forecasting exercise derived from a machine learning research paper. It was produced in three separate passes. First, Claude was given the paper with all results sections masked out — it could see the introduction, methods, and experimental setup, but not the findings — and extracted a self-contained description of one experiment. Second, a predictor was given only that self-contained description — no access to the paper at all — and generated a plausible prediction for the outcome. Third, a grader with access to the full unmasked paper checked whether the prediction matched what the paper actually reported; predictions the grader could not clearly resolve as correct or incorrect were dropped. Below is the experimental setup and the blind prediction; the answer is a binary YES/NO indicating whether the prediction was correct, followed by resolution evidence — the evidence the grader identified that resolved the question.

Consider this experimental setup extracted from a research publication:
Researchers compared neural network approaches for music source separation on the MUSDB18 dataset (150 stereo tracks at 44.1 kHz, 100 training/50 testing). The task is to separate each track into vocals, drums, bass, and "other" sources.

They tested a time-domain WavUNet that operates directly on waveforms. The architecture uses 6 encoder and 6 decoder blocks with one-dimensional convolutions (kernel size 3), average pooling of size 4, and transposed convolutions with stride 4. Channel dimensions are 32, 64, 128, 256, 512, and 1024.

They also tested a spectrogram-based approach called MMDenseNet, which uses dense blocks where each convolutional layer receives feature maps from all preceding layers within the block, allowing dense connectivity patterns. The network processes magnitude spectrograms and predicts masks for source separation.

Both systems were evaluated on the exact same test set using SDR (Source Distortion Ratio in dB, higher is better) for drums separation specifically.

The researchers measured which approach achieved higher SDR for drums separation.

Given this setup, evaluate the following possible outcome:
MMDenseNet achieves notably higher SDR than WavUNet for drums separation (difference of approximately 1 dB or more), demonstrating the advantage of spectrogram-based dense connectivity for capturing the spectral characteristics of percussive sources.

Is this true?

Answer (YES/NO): YES